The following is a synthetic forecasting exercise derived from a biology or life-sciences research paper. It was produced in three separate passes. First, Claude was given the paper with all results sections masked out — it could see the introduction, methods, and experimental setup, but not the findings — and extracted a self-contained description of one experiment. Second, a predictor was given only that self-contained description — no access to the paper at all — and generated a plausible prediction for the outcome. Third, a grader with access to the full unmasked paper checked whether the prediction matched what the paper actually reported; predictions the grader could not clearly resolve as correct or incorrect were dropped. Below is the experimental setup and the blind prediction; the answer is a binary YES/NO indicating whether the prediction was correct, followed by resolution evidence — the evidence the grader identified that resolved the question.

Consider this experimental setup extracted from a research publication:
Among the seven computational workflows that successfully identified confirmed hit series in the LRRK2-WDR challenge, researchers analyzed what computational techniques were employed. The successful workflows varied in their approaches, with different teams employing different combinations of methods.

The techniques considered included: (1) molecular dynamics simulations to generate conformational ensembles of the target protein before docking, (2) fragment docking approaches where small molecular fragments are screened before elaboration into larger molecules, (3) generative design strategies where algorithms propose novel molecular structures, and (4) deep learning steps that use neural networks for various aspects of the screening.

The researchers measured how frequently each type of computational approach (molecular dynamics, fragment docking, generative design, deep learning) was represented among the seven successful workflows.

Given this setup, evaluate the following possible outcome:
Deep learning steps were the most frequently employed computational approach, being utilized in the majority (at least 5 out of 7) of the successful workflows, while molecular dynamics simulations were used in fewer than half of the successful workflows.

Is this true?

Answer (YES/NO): YES